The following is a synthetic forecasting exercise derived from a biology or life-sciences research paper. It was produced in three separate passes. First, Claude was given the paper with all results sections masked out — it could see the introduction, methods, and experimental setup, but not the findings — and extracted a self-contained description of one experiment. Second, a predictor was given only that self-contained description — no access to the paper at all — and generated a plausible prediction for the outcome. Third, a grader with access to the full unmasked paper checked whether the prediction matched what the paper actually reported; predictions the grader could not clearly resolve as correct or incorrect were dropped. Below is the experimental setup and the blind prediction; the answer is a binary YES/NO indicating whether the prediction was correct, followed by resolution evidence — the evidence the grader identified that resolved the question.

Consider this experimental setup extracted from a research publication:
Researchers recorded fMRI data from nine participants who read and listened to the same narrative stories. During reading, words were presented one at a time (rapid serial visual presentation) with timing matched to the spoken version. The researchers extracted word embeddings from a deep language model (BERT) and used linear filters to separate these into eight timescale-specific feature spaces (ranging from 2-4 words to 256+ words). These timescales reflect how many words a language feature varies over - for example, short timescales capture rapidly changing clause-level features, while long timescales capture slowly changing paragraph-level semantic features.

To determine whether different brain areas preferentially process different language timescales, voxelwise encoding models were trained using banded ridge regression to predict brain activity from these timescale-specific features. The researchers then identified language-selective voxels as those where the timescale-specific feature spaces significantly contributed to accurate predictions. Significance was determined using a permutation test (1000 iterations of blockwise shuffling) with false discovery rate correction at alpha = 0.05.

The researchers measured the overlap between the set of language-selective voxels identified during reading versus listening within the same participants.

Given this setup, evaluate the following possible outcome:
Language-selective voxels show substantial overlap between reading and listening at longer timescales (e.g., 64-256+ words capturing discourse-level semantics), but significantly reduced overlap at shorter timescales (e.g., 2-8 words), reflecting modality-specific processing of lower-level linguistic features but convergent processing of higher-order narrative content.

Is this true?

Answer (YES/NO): NO